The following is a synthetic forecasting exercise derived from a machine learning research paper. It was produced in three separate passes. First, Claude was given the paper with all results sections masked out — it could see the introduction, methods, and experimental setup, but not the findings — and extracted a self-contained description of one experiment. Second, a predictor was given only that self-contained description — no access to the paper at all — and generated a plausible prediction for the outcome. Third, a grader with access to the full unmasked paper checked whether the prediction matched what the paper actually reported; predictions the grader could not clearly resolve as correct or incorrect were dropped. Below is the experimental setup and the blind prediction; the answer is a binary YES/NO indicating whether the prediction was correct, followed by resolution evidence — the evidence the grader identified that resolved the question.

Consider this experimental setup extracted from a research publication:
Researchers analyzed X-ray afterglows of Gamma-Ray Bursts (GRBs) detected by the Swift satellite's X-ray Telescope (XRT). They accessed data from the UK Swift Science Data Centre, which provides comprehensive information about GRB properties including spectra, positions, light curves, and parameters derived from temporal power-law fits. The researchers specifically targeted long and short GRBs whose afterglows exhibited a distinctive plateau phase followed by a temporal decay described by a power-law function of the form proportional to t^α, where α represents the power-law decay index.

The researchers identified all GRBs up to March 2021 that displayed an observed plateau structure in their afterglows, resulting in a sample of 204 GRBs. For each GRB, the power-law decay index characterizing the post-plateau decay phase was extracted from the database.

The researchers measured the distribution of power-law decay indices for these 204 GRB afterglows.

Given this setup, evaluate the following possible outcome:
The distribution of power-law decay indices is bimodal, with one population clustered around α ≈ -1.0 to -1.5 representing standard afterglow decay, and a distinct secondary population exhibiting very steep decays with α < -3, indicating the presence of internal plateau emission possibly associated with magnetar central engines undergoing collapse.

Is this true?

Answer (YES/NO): NO